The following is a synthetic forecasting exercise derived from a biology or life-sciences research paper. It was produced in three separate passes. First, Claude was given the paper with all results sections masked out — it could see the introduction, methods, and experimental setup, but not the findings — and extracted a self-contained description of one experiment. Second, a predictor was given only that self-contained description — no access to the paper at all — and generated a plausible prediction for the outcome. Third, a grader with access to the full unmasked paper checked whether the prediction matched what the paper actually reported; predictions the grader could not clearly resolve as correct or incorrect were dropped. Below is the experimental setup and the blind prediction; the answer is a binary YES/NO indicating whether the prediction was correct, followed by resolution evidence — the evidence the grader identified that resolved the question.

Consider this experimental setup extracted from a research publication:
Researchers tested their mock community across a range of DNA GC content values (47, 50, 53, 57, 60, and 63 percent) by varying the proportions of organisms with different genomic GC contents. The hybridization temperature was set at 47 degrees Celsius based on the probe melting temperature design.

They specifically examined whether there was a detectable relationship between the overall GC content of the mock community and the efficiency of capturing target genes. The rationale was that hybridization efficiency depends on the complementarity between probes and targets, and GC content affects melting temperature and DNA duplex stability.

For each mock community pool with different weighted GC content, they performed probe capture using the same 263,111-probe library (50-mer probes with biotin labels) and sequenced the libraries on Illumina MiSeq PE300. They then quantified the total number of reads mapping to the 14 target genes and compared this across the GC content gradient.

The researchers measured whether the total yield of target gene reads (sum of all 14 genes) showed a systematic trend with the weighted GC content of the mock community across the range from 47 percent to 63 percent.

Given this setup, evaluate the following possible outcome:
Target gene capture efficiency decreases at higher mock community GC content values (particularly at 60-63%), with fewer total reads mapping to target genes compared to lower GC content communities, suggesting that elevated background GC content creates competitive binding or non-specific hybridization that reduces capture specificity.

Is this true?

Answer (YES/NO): NO